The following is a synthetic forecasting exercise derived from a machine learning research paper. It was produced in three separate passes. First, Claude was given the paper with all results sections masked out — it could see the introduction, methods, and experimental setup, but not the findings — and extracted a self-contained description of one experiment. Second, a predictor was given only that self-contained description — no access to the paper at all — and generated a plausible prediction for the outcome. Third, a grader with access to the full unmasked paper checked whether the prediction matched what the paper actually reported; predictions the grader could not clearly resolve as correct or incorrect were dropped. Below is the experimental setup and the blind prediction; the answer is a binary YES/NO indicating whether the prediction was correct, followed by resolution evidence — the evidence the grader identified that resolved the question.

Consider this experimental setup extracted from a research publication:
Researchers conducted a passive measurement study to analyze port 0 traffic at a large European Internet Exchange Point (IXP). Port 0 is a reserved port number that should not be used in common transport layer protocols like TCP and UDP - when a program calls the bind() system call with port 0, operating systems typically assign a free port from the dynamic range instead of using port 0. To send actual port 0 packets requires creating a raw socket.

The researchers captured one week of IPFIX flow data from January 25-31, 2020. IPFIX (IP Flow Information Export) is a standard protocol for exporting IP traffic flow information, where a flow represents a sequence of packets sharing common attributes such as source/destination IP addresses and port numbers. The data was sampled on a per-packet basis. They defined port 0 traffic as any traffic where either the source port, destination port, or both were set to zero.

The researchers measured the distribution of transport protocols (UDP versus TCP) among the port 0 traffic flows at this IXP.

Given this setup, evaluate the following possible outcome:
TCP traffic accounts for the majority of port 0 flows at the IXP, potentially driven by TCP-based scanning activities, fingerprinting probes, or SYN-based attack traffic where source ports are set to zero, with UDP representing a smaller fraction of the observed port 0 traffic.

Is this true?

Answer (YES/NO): NO